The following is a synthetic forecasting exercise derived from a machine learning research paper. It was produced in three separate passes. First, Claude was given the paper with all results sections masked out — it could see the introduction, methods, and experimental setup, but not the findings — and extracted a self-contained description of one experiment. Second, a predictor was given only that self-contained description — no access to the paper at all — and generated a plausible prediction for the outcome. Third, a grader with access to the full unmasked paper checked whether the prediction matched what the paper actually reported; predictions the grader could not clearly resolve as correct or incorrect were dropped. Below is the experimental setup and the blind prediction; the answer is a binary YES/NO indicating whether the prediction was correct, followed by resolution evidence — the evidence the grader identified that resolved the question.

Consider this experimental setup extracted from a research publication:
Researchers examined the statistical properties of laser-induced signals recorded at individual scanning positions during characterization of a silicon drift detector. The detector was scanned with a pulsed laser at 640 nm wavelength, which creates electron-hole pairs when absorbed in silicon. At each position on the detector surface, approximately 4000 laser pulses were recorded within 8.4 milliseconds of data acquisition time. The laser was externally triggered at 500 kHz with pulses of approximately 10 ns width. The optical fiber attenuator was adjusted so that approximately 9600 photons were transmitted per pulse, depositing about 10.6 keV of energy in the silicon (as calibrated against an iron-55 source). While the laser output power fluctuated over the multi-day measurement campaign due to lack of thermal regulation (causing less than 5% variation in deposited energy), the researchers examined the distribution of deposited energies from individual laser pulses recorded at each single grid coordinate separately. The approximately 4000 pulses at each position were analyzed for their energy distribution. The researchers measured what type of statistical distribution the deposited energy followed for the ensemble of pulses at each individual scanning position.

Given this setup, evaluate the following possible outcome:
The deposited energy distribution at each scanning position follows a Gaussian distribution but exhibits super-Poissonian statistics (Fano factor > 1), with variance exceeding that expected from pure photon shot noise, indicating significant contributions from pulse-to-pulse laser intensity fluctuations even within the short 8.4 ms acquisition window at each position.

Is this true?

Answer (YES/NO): NO